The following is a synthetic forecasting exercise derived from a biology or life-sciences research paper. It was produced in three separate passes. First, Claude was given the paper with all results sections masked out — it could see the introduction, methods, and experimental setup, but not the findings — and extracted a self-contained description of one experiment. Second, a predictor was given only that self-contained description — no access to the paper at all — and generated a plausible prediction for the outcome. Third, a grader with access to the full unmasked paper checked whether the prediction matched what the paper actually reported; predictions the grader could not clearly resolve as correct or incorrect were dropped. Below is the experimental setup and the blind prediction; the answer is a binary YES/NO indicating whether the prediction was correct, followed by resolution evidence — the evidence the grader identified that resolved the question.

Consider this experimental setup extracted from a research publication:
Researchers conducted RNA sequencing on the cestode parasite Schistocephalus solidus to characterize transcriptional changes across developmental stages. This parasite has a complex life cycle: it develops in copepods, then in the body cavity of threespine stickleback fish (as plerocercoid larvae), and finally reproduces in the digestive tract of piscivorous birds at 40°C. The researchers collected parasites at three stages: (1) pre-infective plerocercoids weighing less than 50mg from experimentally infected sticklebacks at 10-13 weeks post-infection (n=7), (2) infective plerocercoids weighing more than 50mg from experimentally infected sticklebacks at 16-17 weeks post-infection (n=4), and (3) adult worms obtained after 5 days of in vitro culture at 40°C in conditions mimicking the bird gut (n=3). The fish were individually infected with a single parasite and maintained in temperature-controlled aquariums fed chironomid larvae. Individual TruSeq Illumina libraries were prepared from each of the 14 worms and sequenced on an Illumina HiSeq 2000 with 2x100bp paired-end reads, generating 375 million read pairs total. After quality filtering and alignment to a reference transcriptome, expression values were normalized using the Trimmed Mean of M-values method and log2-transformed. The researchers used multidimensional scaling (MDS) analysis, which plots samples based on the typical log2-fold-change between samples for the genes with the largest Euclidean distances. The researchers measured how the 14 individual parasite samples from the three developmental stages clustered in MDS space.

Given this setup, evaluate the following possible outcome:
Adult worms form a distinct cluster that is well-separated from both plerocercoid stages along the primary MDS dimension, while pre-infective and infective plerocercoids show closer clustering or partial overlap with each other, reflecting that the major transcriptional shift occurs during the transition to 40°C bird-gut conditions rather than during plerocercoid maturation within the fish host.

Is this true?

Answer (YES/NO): YES